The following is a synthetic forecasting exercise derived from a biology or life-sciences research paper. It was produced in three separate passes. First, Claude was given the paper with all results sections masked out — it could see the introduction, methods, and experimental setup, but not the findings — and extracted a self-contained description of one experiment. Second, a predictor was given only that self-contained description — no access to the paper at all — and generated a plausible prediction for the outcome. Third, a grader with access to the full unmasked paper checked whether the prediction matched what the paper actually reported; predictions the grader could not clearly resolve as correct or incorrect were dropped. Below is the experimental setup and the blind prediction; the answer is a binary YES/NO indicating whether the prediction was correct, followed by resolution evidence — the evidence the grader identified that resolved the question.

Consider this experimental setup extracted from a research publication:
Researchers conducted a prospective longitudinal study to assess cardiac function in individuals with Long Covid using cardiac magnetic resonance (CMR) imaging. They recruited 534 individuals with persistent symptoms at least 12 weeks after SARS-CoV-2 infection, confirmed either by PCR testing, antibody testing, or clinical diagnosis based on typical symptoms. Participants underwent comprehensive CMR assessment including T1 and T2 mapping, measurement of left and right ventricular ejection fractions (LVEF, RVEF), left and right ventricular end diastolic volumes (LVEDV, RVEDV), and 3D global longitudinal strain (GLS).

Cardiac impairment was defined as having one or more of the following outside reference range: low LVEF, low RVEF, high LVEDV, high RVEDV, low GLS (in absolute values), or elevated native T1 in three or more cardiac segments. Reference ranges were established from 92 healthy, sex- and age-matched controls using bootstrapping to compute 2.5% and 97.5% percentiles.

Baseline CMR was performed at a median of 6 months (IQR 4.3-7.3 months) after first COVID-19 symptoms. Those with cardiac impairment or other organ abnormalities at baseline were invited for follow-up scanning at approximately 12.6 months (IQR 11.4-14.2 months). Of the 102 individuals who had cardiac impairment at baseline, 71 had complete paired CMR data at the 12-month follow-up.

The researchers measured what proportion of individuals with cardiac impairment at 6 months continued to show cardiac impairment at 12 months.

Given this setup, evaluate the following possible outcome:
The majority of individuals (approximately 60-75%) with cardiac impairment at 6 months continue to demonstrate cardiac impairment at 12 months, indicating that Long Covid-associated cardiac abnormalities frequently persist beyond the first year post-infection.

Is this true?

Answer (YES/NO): NO